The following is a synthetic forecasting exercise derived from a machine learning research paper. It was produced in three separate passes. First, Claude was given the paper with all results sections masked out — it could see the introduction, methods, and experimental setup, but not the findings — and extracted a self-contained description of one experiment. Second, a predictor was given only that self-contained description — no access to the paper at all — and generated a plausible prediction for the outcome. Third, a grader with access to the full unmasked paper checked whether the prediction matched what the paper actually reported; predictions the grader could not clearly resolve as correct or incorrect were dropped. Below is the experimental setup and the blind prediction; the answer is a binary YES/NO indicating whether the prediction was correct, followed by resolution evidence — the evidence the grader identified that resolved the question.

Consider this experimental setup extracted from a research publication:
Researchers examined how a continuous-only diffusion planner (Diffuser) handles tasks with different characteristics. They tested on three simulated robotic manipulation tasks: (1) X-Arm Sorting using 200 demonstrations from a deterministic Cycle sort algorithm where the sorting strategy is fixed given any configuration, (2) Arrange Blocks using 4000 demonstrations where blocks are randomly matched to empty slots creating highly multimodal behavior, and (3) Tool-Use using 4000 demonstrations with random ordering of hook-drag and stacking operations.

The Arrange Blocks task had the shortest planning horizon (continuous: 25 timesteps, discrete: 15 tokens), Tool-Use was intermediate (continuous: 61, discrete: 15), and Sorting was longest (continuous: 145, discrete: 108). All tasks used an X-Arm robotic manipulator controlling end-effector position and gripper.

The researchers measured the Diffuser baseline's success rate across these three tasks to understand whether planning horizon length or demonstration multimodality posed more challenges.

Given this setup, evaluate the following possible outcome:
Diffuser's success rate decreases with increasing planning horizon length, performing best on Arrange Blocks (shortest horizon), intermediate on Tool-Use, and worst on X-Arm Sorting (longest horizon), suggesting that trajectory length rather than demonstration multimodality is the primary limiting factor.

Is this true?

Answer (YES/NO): YES